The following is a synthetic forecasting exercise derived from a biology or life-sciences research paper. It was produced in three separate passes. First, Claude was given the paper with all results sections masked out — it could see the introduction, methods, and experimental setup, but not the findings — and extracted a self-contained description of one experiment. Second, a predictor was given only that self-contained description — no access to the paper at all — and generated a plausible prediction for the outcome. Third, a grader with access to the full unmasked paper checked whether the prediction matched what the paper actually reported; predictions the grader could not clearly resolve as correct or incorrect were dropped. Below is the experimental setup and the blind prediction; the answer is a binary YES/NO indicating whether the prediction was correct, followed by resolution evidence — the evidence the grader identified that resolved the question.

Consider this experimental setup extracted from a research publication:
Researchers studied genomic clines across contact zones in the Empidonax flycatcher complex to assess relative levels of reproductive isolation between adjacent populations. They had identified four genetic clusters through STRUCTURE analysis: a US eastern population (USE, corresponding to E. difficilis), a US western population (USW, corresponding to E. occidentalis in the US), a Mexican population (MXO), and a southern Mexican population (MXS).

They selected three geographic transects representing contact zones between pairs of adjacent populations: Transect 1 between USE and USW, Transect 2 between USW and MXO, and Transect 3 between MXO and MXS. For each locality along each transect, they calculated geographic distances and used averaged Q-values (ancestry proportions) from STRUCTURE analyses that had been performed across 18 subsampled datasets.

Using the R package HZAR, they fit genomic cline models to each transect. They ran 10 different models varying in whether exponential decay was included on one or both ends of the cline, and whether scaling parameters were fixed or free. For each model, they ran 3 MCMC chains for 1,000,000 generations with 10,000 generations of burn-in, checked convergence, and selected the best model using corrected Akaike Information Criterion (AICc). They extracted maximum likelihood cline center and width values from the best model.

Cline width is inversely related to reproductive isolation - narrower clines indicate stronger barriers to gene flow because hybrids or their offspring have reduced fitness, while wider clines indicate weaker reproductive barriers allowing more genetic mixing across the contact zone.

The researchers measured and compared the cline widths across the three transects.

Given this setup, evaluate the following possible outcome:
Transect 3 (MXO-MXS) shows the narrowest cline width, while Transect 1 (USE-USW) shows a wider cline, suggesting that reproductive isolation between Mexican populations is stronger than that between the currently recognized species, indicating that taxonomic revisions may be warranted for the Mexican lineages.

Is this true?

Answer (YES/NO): YES